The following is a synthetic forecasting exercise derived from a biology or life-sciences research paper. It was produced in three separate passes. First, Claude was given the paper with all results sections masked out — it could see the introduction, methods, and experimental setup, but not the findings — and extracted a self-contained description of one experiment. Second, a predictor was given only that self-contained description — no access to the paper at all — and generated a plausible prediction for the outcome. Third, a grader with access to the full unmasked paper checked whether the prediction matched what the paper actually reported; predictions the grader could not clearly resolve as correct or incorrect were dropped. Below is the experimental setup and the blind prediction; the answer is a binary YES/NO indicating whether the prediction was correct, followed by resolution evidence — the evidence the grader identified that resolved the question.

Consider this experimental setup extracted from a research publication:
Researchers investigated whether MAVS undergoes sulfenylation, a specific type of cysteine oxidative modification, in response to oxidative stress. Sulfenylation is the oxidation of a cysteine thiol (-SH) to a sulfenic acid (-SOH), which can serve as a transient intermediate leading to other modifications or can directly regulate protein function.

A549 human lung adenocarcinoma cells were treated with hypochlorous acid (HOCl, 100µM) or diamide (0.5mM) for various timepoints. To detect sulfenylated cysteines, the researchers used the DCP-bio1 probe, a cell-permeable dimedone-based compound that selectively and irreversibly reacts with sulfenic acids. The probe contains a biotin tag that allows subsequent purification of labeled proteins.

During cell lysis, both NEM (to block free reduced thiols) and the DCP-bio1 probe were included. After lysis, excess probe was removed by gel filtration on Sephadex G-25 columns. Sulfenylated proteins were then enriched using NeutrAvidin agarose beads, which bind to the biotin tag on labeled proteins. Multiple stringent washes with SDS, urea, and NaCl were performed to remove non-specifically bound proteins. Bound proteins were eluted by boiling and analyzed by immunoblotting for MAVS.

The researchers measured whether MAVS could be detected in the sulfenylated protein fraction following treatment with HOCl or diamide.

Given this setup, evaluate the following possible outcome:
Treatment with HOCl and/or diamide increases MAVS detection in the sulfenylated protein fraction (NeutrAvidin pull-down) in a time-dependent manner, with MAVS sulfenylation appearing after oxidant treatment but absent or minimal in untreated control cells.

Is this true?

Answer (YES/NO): NO